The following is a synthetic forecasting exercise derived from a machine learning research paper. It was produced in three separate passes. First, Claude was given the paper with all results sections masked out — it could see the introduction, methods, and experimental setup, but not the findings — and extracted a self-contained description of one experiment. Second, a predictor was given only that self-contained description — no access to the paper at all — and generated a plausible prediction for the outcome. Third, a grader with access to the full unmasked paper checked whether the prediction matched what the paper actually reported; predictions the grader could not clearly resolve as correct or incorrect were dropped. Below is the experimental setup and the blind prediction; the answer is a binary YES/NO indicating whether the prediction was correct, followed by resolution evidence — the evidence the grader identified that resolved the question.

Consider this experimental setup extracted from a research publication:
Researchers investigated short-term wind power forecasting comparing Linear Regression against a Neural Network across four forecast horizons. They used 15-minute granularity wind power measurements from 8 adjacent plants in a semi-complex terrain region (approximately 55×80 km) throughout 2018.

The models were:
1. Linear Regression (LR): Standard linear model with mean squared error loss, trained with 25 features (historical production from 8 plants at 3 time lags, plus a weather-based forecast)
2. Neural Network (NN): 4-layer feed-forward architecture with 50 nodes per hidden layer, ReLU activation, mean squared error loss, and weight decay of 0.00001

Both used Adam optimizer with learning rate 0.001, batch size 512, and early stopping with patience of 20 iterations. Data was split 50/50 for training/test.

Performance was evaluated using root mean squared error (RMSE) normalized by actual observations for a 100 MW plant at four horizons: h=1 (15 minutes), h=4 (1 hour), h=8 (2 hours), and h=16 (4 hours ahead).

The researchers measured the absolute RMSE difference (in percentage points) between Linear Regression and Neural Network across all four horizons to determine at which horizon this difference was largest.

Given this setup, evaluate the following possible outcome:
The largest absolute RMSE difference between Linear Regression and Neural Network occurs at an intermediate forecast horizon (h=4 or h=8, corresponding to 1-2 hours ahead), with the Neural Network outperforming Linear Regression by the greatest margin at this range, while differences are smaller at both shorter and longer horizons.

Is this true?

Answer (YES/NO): NO